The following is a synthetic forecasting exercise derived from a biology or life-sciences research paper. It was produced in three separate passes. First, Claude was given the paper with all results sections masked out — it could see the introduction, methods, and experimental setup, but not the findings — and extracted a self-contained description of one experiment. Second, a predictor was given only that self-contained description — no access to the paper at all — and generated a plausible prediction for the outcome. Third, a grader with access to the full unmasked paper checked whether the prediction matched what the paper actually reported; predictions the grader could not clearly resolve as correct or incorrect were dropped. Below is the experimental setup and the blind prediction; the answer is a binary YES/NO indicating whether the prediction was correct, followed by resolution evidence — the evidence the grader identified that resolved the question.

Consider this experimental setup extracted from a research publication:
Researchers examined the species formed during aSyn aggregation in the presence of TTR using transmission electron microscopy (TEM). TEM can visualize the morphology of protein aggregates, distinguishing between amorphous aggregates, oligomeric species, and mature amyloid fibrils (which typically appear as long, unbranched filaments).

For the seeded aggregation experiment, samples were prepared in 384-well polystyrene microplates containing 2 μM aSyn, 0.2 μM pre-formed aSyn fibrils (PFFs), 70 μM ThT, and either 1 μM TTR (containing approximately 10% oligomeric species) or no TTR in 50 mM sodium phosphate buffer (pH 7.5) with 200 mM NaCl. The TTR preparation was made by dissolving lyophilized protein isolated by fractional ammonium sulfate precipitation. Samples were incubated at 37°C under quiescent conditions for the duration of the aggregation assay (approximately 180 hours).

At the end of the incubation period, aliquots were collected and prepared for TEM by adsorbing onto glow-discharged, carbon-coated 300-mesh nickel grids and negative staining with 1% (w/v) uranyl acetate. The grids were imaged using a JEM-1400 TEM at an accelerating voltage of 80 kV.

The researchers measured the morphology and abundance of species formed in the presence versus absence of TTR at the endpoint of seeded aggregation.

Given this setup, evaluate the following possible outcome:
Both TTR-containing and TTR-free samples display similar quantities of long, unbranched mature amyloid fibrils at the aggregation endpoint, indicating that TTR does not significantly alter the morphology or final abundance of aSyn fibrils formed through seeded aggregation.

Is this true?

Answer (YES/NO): NO